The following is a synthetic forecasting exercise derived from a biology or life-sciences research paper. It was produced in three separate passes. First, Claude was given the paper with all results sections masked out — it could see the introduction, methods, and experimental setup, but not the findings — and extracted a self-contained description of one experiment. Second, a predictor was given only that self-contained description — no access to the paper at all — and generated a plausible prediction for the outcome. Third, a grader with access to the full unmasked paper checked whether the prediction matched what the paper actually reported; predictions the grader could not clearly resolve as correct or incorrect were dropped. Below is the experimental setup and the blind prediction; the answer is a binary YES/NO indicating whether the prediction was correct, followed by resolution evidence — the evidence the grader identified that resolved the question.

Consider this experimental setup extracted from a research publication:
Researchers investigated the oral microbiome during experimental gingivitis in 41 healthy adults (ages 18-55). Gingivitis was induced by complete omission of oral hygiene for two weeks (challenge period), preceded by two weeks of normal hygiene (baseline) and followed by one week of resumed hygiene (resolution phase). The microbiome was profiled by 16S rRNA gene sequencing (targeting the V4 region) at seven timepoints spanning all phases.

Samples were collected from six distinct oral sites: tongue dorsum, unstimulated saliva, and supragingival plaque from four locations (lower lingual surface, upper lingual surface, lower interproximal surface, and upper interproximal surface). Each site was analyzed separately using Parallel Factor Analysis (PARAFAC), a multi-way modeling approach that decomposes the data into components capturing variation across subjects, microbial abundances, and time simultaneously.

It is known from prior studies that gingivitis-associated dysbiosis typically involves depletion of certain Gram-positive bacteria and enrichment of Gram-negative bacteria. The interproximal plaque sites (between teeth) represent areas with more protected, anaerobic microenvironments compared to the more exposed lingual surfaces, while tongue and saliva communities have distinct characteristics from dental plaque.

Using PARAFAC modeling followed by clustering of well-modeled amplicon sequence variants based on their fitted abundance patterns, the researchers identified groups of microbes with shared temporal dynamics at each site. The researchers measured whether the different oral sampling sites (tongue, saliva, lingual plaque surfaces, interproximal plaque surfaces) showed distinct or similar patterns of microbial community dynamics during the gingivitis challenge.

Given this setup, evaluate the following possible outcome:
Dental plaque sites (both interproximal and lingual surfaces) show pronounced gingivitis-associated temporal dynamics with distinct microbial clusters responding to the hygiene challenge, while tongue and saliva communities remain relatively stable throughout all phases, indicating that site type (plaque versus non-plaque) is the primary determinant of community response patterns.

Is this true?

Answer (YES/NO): NO